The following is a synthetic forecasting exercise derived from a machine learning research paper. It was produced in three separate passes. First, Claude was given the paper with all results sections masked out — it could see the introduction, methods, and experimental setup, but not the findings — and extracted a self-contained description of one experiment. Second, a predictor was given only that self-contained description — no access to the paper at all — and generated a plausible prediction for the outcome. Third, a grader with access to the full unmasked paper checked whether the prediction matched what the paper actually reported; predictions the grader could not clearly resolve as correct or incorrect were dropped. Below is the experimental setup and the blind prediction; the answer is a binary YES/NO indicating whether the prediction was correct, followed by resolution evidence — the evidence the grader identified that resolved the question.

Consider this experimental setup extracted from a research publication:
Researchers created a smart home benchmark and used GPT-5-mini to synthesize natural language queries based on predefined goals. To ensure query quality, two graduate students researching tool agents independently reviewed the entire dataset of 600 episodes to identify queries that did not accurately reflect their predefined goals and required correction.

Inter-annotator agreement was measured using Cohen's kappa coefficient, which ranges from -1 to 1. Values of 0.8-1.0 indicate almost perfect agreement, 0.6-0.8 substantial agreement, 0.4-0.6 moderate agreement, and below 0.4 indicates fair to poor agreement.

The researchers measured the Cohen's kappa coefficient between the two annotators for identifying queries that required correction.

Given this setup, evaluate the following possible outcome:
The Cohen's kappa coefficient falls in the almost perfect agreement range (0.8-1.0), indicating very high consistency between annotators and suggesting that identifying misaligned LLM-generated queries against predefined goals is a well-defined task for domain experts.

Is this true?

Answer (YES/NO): YES